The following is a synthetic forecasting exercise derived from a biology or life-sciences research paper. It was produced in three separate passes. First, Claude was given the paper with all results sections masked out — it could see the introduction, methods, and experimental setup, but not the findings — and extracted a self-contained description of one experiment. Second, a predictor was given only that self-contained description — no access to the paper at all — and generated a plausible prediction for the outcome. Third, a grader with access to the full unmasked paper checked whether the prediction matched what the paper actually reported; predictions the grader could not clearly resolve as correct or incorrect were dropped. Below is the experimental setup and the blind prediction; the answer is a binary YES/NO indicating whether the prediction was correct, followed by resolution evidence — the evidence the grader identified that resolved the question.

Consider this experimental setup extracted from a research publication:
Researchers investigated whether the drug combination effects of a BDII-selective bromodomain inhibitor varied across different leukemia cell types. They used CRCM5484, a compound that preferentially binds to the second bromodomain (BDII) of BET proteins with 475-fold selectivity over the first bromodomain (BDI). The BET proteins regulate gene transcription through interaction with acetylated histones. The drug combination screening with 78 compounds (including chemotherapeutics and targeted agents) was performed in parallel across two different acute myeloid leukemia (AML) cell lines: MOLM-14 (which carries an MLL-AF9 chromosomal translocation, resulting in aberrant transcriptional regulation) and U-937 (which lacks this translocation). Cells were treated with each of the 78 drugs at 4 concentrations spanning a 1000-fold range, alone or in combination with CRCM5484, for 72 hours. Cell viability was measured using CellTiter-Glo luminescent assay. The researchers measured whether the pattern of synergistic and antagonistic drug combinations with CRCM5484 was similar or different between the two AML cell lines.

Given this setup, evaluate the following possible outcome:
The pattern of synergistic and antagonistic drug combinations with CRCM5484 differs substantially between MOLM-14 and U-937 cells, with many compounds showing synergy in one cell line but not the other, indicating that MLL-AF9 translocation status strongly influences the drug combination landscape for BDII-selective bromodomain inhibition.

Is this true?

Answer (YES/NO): NO